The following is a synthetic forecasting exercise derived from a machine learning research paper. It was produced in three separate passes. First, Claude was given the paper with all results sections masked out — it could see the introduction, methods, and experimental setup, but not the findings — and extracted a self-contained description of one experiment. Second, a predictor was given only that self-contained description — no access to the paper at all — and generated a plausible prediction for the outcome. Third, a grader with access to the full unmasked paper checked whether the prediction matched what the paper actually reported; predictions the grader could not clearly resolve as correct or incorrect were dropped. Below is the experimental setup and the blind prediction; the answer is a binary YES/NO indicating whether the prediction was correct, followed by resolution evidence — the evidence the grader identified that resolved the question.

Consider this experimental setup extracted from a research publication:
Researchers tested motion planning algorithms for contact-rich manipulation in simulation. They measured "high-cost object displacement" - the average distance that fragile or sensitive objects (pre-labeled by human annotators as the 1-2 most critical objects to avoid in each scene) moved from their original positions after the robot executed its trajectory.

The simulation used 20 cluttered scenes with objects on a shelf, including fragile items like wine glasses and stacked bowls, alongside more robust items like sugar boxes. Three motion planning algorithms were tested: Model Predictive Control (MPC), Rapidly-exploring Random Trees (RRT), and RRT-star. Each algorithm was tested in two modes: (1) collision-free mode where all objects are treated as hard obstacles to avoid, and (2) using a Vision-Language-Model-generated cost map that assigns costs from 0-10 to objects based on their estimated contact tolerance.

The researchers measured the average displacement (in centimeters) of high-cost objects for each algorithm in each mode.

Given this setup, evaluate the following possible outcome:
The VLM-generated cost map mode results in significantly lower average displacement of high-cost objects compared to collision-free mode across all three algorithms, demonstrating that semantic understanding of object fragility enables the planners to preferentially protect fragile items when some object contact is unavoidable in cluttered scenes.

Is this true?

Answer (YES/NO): NO